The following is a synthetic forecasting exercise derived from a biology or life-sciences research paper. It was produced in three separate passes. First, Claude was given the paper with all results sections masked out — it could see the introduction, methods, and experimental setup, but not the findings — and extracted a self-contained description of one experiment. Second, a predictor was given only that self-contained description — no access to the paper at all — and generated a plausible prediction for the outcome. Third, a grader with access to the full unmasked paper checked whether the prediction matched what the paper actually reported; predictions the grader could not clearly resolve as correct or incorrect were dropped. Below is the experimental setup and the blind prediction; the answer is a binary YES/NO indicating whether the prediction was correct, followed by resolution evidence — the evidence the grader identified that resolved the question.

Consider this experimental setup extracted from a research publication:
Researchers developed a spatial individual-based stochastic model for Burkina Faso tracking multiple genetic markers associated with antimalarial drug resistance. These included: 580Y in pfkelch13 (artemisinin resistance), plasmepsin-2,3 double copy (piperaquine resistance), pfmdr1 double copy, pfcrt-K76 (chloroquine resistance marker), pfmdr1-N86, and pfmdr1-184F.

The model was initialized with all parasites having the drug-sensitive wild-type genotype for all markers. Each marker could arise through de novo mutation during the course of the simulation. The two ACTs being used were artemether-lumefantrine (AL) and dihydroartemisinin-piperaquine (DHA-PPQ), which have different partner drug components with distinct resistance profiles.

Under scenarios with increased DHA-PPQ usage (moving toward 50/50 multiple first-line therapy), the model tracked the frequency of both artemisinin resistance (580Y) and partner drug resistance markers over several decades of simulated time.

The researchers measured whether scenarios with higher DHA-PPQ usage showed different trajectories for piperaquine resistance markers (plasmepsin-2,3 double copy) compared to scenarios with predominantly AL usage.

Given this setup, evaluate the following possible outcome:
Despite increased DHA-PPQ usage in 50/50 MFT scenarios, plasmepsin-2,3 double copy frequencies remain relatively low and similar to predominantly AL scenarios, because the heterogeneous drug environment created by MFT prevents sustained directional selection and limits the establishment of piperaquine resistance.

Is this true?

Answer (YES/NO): NO